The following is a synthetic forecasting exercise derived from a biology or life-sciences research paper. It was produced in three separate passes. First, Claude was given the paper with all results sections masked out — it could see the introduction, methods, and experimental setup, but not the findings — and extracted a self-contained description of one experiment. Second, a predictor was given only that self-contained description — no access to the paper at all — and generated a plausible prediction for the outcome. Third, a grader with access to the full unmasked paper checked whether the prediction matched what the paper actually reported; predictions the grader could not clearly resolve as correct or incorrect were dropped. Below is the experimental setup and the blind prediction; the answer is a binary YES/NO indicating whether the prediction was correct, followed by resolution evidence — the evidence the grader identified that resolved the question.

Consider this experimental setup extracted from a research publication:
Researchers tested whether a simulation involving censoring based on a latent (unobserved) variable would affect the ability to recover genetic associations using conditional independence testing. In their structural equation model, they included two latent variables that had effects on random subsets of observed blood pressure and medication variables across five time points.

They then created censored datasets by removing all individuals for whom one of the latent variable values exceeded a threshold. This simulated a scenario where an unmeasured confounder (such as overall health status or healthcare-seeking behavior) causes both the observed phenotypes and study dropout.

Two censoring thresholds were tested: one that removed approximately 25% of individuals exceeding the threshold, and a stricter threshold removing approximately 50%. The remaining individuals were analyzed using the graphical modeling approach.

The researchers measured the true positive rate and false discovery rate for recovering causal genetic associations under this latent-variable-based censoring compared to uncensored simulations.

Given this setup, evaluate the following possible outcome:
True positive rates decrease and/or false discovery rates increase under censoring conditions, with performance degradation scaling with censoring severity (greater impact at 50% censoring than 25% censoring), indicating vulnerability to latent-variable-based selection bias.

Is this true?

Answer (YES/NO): NO